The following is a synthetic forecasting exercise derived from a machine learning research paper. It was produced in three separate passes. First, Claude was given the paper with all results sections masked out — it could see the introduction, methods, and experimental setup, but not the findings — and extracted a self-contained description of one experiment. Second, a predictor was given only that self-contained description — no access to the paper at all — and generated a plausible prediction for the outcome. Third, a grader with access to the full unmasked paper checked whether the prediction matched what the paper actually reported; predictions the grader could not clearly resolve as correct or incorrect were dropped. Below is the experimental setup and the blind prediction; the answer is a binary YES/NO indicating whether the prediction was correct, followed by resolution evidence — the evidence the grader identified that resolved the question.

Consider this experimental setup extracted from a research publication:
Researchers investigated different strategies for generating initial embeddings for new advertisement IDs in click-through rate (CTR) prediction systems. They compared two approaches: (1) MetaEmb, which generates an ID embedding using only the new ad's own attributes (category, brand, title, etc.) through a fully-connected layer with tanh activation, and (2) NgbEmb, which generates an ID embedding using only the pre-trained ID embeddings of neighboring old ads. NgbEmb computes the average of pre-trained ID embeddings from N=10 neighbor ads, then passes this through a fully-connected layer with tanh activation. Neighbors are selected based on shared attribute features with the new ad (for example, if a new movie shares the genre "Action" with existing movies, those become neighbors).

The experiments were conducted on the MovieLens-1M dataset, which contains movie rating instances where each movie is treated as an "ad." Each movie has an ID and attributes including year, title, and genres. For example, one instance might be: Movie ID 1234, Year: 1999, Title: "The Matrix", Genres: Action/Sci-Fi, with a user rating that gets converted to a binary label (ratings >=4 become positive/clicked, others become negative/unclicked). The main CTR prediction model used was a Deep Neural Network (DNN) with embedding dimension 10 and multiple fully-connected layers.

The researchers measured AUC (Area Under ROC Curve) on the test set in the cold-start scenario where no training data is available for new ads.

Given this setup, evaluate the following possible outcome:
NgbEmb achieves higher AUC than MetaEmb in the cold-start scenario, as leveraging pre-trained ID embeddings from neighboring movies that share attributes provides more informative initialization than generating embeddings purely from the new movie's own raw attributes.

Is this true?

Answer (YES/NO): NO